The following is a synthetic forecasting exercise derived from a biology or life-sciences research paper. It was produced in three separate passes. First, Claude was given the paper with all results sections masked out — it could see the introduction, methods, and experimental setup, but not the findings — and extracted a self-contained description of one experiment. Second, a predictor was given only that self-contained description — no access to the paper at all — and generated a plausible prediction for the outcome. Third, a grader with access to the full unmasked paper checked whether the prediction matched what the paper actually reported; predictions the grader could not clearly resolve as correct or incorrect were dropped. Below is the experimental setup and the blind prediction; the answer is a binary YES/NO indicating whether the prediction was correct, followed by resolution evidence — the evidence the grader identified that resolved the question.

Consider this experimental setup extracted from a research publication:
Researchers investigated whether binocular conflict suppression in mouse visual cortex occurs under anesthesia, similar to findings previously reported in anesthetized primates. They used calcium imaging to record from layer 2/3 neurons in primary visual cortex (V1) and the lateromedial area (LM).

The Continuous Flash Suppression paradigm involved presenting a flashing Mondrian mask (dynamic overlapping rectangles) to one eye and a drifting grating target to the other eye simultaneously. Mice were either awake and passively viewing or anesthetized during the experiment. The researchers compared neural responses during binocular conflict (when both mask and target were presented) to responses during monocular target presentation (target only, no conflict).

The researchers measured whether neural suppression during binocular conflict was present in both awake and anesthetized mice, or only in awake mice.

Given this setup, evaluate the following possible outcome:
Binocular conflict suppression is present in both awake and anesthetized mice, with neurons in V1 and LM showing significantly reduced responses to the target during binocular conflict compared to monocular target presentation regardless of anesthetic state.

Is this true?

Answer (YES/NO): YES